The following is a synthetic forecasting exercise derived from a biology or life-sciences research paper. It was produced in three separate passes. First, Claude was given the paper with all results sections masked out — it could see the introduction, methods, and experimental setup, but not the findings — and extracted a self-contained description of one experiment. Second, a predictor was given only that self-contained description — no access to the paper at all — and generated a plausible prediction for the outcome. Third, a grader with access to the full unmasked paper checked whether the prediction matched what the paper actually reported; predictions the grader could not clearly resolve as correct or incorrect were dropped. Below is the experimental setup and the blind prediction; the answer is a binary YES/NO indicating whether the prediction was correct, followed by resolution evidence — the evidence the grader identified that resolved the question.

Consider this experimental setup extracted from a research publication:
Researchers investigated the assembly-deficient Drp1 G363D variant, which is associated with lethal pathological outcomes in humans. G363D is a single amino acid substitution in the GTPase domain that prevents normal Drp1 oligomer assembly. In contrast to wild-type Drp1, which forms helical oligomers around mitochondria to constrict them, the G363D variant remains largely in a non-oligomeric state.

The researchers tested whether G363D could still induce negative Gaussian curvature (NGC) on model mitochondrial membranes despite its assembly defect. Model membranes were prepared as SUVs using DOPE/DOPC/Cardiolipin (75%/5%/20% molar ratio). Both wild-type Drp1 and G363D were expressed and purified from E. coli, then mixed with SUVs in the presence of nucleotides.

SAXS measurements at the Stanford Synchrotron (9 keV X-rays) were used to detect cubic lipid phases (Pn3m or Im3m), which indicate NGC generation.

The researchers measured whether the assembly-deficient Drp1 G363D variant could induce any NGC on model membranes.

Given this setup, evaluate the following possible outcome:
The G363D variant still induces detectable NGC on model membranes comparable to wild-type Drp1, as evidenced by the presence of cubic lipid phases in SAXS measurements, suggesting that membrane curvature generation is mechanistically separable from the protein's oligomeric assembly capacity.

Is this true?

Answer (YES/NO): NO